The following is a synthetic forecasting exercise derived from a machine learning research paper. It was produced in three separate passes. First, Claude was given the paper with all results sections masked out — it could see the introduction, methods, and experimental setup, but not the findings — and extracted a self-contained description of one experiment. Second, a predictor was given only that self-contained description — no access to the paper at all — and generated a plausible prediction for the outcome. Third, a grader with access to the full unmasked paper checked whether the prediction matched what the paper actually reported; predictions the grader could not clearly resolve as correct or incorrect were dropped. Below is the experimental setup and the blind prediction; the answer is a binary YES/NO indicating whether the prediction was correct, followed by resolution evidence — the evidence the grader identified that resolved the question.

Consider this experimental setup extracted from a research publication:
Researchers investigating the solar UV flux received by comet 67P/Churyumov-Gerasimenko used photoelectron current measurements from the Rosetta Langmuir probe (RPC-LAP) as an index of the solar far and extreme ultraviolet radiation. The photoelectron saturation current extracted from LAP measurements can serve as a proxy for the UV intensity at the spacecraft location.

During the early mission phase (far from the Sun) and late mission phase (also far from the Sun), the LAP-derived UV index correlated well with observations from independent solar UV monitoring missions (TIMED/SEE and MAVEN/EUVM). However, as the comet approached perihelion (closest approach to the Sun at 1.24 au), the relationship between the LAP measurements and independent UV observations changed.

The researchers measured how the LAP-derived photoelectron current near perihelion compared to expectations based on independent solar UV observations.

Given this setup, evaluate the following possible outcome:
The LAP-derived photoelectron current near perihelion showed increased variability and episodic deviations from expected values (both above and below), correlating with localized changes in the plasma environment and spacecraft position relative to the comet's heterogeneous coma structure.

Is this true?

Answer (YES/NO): NO